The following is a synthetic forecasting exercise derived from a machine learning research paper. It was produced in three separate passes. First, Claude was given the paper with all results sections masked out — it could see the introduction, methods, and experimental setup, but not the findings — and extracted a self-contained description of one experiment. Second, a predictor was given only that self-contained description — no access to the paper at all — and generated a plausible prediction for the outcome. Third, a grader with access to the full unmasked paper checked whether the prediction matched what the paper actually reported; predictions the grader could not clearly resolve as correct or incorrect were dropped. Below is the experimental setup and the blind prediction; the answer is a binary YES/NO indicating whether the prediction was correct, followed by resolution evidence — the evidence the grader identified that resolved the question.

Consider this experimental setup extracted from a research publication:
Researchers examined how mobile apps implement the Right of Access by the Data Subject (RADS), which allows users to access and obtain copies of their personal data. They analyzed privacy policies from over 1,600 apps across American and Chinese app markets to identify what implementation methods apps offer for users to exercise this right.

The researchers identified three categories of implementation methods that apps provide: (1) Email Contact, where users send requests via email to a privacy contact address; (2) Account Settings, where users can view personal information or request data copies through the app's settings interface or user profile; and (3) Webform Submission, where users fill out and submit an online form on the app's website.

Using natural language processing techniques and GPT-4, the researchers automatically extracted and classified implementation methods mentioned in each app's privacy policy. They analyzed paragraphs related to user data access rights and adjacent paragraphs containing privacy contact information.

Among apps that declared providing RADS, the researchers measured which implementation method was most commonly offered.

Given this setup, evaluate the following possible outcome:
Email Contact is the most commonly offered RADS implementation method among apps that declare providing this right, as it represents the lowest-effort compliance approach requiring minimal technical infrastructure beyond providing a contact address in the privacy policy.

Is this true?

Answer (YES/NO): NO